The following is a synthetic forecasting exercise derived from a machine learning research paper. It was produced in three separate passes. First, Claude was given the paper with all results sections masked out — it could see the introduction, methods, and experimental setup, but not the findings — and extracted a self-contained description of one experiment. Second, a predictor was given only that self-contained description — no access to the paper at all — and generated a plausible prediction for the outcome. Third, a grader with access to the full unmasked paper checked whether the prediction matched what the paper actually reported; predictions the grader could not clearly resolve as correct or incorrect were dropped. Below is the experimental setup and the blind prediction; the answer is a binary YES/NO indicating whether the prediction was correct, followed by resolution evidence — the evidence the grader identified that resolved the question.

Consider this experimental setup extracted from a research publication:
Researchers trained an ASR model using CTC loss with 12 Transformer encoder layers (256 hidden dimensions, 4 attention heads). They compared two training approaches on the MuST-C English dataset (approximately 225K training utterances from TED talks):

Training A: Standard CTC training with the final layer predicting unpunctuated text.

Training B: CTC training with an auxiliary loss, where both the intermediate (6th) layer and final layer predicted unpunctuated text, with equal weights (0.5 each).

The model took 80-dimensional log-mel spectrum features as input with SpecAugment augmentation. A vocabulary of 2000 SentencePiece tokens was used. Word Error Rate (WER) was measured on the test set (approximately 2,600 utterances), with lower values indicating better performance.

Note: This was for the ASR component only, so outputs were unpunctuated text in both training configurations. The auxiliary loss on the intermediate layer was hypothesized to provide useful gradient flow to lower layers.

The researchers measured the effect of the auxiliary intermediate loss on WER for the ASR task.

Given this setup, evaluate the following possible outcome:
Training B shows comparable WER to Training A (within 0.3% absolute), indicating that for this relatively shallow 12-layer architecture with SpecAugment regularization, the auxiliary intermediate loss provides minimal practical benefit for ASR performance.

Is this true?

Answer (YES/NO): NO